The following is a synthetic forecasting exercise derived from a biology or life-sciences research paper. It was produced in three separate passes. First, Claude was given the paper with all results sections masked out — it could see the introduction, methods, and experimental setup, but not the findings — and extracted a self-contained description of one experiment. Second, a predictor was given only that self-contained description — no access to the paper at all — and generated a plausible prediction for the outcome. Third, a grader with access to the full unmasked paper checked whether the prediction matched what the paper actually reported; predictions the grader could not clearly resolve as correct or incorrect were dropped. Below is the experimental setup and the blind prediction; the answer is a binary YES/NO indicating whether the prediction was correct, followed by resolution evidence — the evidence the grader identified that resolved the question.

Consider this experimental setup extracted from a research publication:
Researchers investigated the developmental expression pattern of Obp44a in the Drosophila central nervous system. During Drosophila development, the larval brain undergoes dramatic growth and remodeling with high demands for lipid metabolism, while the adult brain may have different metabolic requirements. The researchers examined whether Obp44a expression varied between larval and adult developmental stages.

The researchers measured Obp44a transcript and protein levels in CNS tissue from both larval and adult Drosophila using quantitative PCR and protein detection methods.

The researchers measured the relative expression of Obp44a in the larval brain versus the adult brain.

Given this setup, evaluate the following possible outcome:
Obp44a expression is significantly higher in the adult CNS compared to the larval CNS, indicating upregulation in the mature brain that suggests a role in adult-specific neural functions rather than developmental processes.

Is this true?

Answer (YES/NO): NO